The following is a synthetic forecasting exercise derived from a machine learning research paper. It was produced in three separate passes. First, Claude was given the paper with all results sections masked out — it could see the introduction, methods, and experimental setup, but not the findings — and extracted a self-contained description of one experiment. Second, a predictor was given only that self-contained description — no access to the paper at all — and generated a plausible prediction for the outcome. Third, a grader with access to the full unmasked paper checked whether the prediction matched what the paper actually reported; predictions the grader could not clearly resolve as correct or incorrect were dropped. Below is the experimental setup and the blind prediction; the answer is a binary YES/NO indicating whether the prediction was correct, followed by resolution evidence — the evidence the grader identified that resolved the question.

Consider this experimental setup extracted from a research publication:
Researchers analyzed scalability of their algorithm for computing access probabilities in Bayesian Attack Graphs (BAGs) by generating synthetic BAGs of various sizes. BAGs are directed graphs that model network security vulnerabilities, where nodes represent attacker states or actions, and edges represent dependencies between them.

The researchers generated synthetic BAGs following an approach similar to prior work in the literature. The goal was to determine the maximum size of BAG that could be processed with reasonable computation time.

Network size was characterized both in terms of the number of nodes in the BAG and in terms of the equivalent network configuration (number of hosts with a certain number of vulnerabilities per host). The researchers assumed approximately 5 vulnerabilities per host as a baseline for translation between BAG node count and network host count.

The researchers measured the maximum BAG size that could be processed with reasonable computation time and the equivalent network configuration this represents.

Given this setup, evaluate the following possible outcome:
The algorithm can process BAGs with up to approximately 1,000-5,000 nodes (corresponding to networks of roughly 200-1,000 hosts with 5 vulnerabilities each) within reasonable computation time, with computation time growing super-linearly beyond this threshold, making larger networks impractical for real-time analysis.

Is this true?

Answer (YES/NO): NO